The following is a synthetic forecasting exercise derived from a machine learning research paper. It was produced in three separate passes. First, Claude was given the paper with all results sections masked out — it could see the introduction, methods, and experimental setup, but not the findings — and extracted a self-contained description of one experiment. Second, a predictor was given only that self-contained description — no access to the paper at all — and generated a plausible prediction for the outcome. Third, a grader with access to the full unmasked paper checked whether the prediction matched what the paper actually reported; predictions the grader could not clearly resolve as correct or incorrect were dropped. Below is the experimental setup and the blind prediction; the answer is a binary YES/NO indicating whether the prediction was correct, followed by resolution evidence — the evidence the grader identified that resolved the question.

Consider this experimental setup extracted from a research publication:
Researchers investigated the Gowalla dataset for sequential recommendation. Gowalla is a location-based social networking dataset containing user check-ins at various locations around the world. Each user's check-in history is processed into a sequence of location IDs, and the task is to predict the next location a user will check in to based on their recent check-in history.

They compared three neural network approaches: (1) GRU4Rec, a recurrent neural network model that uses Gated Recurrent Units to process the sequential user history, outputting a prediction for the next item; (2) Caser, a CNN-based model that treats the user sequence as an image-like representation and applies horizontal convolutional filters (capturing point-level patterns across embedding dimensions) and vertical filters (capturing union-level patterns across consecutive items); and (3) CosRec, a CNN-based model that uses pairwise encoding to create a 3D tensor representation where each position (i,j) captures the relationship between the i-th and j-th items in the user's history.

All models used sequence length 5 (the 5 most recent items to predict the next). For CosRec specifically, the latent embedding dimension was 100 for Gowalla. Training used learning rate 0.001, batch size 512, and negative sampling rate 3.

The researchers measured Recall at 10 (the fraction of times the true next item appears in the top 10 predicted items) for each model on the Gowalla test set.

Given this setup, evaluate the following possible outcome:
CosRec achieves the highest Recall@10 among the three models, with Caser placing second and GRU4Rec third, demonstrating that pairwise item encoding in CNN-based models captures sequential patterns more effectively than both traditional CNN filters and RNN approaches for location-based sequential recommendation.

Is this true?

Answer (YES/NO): YES